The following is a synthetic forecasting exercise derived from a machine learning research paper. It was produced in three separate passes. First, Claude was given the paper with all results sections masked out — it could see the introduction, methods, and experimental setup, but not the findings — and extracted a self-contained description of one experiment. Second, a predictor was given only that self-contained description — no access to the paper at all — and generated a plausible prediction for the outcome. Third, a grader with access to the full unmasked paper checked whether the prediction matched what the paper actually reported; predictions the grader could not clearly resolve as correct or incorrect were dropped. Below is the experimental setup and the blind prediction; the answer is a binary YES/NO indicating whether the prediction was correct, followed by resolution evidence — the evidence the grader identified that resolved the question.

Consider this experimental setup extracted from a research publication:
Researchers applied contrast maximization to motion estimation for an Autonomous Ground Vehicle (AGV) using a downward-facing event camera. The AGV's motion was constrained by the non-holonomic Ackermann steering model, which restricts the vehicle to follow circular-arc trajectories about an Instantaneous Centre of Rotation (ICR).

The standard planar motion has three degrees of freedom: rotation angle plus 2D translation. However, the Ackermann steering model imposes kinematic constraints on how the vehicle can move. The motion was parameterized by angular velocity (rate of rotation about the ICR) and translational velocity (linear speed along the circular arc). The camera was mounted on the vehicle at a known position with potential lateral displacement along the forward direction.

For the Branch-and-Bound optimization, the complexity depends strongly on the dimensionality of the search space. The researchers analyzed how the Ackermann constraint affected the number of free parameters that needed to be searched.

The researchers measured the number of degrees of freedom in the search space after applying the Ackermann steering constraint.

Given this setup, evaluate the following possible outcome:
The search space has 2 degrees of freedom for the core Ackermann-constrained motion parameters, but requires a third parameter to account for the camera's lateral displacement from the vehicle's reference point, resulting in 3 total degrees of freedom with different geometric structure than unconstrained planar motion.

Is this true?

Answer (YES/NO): NO